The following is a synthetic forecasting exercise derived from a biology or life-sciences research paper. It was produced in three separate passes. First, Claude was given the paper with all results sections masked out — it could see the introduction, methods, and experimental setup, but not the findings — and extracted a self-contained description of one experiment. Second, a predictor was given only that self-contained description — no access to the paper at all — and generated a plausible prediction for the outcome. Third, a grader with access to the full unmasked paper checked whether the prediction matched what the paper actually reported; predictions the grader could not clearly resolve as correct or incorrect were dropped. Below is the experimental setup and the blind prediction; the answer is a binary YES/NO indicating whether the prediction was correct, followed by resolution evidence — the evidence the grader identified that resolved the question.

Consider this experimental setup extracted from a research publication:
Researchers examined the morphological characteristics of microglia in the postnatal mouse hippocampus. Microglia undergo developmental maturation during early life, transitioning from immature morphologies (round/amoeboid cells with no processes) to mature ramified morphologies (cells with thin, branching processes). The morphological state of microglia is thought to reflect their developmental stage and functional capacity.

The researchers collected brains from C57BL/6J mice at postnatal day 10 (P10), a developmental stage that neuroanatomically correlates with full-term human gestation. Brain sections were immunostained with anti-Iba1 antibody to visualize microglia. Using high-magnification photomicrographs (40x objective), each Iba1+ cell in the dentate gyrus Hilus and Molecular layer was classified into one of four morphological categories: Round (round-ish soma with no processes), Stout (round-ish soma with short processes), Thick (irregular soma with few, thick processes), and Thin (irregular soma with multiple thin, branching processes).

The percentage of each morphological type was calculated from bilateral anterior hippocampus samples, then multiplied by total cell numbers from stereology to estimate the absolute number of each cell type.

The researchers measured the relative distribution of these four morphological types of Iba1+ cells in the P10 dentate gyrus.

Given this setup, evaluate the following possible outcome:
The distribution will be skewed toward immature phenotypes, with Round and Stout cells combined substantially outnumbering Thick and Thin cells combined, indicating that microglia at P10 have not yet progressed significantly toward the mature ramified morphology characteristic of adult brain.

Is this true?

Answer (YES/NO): NO